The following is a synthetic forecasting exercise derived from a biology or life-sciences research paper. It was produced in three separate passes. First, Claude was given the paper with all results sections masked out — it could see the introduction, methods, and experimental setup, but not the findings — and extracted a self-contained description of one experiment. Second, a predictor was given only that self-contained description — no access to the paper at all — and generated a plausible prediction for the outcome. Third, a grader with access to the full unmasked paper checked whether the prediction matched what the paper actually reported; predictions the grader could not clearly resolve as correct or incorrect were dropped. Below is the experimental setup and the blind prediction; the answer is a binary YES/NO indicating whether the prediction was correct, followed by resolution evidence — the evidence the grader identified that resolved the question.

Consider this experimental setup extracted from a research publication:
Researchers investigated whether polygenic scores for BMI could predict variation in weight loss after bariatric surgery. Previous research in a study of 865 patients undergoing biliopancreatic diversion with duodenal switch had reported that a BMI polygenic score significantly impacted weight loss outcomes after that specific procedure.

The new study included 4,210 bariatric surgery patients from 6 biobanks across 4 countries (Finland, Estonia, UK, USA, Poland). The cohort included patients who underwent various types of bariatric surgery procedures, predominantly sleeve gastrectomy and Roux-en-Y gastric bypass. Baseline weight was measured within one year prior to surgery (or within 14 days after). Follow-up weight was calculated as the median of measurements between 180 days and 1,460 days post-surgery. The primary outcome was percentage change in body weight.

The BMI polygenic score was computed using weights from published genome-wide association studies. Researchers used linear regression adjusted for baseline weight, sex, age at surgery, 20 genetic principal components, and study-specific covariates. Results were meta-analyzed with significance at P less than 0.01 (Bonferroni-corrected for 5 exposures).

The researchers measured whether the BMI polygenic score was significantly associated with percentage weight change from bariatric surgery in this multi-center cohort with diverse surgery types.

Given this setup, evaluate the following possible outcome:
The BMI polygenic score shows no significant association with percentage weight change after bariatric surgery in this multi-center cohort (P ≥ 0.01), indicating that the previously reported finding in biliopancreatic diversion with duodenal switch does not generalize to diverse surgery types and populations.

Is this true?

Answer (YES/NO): NO